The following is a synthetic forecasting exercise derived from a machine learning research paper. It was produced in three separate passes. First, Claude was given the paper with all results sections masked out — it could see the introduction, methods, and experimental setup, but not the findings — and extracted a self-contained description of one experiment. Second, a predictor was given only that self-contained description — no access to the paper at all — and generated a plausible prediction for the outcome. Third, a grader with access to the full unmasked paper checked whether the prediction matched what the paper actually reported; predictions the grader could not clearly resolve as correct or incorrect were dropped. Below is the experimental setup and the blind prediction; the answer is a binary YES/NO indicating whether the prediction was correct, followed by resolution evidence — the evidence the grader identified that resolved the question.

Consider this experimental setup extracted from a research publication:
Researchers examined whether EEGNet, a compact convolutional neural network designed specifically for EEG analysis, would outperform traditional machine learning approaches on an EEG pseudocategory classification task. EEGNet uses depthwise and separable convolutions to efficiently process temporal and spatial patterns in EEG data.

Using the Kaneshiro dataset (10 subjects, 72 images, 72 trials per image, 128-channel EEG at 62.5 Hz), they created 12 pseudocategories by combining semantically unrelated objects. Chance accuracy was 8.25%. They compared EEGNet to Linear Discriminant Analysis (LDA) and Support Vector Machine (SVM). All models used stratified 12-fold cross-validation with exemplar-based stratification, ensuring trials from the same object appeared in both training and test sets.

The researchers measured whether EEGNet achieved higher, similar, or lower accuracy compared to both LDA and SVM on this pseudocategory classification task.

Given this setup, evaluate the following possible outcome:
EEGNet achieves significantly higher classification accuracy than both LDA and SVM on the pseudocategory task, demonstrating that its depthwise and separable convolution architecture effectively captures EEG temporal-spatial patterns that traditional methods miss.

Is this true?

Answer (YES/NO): NO